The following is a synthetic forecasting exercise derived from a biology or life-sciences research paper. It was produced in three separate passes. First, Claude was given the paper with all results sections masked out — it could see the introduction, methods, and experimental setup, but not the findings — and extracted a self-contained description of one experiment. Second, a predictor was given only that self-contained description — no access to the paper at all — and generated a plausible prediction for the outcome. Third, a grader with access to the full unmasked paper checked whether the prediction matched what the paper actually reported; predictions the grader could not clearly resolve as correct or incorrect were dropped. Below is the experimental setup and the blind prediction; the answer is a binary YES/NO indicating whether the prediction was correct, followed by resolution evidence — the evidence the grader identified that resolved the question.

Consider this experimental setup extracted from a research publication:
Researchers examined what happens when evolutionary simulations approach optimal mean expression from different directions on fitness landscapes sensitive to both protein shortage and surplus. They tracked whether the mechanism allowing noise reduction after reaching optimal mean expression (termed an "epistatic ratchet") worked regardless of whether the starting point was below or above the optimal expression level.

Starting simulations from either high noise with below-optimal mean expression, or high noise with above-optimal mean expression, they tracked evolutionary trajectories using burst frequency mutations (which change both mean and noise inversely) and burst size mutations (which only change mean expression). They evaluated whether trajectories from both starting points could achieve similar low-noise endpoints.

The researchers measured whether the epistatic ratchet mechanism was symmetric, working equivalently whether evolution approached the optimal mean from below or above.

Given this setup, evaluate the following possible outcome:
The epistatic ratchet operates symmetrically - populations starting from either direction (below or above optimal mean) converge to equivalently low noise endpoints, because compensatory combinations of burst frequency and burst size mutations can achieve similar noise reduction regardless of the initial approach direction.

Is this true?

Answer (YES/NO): YES